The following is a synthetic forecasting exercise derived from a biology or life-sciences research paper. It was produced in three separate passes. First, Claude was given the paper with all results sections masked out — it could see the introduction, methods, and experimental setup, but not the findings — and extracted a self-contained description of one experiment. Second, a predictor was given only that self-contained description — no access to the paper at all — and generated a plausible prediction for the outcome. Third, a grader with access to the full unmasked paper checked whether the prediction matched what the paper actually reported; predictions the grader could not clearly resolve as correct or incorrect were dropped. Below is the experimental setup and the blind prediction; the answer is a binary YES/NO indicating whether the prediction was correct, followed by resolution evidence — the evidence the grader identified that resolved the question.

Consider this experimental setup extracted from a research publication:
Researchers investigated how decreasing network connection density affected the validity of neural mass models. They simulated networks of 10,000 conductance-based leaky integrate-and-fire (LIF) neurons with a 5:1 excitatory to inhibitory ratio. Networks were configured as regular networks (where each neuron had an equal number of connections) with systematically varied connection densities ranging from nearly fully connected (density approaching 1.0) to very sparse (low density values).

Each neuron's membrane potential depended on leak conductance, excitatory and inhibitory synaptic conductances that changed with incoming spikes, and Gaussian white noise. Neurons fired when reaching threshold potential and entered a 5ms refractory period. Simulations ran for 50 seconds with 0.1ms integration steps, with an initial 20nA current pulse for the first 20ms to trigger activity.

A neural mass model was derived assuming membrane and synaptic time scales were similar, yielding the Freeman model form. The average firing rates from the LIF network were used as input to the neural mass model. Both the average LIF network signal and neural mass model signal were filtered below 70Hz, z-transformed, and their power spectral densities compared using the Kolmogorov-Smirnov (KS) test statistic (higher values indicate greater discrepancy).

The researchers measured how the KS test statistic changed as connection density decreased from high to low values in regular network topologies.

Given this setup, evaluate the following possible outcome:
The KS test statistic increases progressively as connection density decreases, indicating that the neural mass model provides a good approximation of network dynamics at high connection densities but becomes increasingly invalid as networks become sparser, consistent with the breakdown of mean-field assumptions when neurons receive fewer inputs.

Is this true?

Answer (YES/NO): NO